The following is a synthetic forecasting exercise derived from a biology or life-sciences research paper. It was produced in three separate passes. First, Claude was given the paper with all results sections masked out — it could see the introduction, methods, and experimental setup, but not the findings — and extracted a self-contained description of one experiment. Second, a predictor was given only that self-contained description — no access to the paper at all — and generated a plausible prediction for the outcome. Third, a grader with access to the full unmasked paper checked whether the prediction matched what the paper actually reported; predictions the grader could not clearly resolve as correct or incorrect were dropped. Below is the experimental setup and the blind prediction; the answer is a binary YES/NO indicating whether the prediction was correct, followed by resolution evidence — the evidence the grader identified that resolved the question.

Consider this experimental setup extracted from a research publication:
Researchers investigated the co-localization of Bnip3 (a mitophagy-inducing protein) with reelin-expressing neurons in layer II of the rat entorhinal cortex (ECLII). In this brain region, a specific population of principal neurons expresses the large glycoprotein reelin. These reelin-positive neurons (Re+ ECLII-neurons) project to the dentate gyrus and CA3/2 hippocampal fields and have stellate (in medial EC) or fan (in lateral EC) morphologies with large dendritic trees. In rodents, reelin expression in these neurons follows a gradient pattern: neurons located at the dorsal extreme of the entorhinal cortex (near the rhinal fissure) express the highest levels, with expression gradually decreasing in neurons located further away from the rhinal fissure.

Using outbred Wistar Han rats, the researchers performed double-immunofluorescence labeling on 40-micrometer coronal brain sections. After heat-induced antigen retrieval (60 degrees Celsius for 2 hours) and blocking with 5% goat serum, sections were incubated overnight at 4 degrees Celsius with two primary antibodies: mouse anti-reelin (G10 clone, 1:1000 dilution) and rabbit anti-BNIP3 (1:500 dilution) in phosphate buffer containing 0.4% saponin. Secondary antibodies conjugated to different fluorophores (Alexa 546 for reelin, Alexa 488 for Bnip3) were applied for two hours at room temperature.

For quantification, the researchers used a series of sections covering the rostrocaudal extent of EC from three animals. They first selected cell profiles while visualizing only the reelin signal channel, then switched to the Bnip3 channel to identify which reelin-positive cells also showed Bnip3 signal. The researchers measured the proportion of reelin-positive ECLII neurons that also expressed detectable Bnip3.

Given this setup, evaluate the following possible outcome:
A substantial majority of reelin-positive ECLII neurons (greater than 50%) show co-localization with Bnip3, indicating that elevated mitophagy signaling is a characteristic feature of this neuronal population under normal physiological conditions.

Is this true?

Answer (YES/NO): YES